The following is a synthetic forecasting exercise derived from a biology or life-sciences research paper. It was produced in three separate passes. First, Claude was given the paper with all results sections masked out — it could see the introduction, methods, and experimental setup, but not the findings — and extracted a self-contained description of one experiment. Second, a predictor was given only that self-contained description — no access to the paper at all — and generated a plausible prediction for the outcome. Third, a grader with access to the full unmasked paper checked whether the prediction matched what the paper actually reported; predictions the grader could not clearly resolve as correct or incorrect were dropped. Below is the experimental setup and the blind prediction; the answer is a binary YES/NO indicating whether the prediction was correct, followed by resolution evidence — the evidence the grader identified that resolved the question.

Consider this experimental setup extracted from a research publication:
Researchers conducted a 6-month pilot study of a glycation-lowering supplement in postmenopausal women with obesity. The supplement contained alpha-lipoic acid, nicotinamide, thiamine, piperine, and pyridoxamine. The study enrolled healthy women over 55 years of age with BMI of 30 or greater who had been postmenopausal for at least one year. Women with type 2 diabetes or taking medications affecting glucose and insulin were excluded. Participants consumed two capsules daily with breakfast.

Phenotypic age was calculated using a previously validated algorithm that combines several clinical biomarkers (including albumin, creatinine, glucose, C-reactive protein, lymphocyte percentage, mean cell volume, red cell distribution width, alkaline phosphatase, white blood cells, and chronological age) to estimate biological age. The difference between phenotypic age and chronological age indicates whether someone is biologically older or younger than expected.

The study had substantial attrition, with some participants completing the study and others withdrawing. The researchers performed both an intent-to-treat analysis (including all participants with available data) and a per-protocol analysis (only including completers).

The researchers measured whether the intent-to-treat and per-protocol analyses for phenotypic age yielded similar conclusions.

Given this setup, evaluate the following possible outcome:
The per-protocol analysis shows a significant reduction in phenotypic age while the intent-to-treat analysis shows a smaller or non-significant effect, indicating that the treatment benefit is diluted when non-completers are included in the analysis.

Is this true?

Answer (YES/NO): YES